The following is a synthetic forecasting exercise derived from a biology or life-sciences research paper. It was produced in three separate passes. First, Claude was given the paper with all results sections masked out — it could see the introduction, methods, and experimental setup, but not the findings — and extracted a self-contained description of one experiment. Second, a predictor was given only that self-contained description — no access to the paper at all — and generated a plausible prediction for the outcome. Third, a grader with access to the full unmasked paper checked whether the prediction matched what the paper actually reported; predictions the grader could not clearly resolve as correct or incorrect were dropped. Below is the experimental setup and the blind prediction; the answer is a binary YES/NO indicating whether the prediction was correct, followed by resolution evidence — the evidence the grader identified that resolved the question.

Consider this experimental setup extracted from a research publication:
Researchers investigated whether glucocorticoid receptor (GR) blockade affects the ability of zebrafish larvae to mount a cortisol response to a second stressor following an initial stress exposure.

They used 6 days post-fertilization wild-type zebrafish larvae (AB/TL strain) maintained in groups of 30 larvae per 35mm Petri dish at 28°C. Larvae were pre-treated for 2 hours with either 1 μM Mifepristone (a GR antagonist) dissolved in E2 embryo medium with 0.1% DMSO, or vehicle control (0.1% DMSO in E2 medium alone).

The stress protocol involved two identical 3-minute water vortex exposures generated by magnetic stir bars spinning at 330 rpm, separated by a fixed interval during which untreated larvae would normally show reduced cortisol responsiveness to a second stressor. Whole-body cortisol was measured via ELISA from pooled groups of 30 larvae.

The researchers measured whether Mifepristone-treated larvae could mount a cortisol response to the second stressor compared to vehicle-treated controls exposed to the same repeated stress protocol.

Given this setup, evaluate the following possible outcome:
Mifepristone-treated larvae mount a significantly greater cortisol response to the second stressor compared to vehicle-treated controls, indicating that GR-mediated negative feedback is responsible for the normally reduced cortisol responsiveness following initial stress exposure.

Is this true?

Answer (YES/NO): YES